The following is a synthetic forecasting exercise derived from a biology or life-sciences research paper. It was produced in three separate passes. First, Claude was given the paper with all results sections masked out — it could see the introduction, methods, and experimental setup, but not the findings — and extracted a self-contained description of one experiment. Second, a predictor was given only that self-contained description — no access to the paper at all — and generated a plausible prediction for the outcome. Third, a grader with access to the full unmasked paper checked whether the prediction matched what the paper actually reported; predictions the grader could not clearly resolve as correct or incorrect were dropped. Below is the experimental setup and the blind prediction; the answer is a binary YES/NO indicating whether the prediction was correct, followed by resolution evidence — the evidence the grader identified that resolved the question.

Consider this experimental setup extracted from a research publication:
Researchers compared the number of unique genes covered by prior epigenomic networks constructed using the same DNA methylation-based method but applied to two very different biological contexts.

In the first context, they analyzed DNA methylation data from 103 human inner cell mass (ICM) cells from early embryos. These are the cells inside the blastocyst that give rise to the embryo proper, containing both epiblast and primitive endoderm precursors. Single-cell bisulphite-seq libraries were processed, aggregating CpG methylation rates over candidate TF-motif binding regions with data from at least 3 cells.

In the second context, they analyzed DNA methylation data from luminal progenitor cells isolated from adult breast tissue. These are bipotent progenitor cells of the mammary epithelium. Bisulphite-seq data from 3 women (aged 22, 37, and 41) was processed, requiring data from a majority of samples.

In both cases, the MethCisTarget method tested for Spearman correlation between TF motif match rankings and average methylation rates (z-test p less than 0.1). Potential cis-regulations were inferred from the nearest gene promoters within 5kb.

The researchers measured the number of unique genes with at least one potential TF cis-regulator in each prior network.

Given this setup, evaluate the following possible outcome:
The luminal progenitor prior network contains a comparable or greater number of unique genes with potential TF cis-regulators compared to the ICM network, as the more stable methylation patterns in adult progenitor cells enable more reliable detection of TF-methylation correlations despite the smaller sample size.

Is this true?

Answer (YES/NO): YES